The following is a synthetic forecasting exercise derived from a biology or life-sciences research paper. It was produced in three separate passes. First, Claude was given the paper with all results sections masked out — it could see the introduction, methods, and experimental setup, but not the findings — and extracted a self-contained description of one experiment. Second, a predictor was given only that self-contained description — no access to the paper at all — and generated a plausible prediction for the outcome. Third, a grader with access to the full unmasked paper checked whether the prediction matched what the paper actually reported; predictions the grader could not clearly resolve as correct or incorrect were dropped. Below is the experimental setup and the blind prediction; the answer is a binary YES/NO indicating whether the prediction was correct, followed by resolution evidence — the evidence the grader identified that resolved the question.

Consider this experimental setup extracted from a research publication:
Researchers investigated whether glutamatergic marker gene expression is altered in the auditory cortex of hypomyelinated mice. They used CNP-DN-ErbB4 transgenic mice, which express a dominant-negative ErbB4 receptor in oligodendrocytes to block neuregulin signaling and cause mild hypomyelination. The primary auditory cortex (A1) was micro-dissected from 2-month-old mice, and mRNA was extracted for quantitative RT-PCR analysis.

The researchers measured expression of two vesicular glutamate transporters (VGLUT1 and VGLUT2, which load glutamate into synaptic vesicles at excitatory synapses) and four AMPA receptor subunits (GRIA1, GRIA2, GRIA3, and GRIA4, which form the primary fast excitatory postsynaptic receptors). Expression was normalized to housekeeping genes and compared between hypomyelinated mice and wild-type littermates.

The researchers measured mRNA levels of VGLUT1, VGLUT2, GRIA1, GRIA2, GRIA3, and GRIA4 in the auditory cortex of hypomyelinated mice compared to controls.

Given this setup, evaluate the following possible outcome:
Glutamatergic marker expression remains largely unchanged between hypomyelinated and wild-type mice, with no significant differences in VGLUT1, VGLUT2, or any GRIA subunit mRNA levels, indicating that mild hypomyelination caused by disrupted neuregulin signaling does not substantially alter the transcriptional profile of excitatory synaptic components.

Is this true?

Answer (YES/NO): YES